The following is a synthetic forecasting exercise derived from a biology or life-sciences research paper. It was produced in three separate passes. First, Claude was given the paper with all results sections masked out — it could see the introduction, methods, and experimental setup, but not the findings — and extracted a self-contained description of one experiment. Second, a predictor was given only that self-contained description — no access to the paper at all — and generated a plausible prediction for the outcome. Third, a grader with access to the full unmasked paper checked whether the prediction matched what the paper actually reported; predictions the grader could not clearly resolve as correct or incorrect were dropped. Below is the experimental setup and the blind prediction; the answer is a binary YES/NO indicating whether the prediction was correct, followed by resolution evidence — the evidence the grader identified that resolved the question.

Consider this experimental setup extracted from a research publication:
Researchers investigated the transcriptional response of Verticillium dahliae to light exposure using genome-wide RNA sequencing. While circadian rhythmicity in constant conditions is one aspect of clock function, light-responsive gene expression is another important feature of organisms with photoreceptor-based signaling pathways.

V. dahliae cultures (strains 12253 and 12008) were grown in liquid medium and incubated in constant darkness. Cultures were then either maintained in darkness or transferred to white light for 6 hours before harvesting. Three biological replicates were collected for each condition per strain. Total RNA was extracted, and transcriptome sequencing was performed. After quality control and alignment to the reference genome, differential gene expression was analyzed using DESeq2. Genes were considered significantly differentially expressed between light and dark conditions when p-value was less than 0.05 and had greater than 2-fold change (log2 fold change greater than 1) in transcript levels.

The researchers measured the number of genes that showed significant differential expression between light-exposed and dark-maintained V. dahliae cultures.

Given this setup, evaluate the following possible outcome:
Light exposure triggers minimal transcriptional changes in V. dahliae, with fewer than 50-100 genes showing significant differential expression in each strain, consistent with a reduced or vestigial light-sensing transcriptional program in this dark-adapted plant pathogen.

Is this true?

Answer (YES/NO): NO